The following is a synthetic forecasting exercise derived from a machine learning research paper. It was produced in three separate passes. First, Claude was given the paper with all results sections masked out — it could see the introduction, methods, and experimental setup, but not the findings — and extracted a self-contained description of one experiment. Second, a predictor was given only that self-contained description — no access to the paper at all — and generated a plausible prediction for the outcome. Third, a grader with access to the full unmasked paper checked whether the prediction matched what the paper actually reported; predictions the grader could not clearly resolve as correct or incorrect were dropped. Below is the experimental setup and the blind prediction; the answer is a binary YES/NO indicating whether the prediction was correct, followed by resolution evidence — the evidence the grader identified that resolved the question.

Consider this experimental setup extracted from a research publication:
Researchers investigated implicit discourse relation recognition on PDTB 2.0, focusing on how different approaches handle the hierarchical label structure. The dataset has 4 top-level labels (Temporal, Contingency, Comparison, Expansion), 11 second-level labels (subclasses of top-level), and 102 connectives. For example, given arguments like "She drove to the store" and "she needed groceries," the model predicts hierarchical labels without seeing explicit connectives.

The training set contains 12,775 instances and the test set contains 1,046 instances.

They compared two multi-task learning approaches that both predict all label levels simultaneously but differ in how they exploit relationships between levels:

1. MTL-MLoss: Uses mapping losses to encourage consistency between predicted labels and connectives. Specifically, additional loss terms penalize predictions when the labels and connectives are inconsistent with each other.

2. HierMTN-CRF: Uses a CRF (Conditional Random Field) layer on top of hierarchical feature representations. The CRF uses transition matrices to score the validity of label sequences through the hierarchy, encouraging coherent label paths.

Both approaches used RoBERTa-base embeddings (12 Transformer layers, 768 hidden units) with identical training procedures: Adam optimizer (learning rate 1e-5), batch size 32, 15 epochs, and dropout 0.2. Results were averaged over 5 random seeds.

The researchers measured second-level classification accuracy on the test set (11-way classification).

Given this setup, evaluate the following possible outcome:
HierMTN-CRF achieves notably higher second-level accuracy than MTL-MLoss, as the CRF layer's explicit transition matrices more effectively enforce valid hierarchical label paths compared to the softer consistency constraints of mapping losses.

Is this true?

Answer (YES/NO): NO